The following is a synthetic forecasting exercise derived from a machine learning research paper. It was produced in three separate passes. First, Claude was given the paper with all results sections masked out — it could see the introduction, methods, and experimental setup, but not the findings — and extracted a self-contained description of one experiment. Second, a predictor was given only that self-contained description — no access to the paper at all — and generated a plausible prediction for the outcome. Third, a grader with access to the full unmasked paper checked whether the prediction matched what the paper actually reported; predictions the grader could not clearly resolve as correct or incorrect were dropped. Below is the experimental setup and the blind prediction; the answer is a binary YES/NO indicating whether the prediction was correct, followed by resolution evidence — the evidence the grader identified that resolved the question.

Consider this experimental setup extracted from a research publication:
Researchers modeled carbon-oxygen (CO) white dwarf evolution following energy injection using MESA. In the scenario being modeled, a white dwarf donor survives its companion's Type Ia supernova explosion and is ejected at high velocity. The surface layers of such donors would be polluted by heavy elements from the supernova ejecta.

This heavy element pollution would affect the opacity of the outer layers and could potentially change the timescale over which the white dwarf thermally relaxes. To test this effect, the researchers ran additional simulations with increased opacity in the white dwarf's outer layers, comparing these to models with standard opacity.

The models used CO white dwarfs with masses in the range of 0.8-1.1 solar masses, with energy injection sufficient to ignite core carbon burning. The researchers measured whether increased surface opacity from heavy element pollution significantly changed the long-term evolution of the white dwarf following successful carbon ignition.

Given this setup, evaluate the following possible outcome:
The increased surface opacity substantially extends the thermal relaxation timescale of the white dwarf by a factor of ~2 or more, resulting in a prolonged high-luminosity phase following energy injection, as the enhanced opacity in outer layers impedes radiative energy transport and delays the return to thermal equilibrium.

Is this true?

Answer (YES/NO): NO